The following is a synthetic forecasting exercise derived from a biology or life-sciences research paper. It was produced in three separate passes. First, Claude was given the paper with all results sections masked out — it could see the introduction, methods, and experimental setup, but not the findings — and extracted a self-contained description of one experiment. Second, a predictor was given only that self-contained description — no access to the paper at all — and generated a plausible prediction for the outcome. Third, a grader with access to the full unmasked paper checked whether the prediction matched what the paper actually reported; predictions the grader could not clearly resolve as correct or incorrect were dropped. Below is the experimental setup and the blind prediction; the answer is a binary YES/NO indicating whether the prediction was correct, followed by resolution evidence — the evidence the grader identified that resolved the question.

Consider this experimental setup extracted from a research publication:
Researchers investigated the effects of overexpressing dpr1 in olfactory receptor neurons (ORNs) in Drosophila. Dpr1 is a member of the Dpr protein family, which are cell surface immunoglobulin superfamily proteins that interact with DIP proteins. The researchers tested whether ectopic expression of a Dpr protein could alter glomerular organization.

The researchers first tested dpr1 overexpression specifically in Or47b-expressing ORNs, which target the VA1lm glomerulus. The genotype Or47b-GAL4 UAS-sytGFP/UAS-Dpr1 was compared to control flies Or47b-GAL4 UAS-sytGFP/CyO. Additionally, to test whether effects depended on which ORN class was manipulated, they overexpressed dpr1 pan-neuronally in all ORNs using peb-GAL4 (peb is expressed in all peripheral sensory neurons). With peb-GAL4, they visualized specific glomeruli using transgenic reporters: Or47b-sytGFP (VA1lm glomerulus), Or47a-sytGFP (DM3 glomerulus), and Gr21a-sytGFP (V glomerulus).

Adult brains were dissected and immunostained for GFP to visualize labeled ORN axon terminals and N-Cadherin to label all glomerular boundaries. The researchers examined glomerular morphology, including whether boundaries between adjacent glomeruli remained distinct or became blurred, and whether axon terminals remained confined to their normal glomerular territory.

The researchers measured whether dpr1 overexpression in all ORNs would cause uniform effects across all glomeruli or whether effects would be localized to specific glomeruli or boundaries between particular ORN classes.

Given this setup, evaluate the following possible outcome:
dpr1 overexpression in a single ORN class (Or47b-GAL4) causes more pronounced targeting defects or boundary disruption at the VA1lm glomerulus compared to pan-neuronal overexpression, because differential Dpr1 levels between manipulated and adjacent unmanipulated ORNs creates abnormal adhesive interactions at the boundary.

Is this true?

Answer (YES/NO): NO